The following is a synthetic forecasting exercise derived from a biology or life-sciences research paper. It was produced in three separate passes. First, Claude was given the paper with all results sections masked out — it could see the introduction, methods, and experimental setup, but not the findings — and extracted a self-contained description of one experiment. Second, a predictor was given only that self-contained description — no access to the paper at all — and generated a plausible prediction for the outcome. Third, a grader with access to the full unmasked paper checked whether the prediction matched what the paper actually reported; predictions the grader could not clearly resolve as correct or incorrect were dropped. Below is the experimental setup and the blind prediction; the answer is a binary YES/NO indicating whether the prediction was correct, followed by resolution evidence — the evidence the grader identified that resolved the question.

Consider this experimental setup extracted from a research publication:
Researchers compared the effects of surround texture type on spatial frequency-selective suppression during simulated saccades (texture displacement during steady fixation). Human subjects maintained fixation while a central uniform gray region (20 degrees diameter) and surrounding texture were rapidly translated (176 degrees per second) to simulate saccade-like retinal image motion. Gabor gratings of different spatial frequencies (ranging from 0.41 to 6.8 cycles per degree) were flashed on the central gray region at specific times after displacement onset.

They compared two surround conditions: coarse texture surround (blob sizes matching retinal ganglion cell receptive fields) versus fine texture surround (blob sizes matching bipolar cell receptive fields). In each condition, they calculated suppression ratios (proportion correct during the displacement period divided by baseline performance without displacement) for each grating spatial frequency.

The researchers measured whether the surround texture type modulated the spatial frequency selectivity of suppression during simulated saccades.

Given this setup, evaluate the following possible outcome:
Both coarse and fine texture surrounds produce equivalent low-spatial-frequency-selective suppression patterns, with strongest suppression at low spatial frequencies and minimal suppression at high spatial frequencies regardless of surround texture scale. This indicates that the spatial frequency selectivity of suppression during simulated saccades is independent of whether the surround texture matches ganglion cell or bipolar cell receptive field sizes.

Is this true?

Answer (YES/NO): NO